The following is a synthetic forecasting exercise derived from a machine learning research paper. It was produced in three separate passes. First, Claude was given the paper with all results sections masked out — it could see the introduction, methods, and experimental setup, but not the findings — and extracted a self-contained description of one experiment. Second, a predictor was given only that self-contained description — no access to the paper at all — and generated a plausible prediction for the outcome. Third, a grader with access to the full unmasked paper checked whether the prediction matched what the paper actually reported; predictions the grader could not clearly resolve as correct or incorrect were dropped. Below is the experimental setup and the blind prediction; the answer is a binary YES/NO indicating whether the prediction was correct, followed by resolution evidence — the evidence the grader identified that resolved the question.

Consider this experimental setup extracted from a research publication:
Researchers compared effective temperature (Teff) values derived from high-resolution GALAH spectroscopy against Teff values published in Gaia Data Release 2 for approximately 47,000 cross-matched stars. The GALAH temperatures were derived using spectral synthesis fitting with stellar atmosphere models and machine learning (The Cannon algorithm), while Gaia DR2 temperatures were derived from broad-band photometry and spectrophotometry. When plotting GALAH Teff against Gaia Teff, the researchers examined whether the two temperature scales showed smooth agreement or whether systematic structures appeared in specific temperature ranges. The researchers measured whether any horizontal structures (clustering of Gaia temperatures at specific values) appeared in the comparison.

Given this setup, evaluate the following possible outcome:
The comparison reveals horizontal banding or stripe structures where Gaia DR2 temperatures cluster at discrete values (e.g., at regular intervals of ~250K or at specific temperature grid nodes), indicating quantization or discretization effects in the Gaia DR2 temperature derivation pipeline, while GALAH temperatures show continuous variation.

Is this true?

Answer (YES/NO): YES